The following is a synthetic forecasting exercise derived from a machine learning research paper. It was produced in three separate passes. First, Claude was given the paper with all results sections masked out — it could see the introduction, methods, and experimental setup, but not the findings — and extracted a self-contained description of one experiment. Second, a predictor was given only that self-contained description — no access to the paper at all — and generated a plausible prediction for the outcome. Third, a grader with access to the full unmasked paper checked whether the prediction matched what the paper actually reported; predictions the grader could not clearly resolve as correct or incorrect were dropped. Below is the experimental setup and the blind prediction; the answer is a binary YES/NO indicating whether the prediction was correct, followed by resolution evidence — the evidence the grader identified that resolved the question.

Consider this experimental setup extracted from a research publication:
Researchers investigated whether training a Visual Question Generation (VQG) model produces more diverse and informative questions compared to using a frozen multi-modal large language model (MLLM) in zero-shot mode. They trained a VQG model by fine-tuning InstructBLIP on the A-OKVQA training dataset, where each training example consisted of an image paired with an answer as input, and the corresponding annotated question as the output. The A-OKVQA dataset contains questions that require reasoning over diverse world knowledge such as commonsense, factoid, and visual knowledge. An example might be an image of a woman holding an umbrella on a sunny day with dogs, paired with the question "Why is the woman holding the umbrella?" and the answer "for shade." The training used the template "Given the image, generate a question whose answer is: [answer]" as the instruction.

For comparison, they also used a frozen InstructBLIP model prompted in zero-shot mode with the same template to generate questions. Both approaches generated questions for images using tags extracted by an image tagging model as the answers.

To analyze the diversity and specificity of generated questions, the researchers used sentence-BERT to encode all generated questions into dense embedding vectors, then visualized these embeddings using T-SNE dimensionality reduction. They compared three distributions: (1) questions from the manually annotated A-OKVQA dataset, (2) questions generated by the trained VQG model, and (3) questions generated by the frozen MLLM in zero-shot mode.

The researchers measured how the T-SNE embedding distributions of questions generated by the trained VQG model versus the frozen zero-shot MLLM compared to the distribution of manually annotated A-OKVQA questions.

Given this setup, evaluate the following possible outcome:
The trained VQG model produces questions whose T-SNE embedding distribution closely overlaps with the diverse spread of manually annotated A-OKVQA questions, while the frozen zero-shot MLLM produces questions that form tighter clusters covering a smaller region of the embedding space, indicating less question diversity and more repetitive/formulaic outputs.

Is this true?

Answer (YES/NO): YES